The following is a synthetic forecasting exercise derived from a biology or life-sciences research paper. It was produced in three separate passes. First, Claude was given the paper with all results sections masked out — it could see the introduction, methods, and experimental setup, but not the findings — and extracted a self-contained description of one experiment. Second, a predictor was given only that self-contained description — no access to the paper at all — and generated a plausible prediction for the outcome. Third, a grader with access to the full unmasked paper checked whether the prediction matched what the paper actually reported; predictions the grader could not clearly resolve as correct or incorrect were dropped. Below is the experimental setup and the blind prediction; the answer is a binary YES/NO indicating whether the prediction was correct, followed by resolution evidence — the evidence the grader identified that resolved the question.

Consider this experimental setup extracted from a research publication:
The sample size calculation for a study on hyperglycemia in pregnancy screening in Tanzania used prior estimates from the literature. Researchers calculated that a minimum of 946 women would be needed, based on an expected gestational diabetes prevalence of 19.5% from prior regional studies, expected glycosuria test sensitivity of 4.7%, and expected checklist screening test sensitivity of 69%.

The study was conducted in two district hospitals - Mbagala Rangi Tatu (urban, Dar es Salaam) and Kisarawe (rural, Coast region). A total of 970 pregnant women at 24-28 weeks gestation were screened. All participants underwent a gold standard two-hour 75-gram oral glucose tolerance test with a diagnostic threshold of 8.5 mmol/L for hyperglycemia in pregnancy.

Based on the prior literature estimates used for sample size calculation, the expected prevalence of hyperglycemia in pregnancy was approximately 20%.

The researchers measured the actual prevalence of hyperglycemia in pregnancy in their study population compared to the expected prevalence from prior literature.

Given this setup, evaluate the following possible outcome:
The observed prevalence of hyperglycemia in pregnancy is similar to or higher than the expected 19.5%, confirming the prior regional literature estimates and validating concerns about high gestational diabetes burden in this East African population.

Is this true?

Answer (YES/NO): NO